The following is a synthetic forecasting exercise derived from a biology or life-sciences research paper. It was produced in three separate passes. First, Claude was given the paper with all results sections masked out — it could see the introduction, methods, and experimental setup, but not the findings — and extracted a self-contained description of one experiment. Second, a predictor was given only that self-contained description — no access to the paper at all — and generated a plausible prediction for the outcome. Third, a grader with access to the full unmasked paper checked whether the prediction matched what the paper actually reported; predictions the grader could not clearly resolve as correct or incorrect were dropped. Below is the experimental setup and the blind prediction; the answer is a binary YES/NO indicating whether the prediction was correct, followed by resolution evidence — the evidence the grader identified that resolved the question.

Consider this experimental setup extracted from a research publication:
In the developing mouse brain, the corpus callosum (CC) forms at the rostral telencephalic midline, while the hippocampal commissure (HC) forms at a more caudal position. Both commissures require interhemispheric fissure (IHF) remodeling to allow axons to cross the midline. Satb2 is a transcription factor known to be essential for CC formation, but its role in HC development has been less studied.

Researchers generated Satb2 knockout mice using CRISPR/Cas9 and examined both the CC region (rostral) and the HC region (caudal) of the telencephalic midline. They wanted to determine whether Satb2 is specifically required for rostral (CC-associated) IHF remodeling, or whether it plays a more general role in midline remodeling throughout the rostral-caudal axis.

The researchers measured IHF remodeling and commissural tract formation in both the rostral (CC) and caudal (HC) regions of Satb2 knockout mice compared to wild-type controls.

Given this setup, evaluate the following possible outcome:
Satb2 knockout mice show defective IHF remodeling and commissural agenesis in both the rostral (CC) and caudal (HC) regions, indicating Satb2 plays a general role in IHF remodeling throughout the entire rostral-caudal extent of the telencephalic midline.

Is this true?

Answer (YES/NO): NO